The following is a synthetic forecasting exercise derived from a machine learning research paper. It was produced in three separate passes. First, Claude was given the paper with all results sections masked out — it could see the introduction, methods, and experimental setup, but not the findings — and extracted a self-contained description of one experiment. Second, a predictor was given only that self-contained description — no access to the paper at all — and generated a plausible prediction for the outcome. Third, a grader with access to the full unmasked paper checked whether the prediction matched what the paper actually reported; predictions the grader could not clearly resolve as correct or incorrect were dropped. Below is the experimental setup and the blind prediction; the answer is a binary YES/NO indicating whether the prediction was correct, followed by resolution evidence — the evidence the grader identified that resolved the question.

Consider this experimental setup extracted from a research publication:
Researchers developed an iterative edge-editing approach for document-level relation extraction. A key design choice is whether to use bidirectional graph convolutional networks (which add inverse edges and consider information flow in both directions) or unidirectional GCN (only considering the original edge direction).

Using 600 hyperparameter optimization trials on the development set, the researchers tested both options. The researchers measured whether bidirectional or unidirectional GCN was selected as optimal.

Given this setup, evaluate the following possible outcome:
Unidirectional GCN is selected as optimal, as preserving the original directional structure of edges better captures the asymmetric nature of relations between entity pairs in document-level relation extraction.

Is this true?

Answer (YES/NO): NO